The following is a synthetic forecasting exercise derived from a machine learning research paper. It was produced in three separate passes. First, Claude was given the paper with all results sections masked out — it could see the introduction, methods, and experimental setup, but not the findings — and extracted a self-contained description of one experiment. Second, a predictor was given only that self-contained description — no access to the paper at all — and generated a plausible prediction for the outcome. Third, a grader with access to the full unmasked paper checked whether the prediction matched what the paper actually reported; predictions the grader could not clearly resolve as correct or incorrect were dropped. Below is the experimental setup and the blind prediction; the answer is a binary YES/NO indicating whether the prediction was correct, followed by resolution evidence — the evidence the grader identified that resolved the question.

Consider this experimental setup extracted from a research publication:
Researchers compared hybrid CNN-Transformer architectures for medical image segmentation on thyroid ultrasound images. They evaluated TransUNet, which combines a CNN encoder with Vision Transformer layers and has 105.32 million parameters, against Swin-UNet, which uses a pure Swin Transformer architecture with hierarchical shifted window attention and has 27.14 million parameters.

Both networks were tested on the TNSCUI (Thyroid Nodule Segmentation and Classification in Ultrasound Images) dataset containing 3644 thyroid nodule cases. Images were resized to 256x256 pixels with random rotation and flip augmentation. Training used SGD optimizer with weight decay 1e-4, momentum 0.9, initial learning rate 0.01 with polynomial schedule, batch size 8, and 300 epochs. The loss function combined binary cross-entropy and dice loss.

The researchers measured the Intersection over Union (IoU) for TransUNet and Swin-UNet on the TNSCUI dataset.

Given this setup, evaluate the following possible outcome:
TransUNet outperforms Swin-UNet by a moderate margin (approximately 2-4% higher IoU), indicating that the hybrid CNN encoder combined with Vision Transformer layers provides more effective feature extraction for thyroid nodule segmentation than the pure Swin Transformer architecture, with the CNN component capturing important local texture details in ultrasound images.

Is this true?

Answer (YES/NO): NO